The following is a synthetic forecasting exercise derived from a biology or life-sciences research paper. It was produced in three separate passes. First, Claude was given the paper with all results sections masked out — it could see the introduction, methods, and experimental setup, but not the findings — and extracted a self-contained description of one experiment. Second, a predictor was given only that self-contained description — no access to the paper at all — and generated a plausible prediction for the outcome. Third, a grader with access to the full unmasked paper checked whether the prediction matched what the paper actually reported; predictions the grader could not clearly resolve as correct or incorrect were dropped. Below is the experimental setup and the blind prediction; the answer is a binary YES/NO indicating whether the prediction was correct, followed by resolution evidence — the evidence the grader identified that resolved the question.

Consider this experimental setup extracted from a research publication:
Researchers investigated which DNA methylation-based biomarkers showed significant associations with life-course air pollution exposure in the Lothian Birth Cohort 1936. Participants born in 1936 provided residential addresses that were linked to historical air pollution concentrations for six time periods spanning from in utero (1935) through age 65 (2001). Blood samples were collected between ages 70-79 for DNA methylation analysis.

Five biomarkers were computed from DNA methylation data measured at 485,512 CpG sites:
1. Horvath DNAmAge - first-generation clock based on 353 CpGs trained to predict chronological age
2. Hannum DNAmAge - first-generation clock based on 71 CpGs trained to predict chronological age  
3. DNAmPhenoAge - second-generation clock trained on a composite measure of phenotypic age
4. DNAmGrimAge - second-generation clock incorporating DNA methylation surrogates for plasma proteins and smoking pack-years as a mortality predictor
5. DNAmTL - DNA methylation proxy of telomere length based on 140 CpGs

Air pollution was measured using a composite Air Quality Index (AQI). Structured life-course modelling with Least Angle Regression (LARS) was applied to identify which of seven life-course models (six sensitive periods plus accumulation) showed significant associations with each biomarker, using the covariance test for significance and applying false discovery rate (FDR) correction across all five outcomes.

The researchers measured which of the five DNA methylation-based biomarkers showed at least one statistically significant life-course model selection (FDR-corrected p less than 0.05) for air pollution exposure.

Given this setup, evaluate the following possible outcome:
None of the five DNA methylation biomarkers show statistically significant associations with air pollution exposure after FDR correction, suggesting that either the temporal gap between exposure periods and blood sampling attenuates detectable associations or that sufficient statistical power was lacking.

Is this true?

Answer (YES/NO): NO